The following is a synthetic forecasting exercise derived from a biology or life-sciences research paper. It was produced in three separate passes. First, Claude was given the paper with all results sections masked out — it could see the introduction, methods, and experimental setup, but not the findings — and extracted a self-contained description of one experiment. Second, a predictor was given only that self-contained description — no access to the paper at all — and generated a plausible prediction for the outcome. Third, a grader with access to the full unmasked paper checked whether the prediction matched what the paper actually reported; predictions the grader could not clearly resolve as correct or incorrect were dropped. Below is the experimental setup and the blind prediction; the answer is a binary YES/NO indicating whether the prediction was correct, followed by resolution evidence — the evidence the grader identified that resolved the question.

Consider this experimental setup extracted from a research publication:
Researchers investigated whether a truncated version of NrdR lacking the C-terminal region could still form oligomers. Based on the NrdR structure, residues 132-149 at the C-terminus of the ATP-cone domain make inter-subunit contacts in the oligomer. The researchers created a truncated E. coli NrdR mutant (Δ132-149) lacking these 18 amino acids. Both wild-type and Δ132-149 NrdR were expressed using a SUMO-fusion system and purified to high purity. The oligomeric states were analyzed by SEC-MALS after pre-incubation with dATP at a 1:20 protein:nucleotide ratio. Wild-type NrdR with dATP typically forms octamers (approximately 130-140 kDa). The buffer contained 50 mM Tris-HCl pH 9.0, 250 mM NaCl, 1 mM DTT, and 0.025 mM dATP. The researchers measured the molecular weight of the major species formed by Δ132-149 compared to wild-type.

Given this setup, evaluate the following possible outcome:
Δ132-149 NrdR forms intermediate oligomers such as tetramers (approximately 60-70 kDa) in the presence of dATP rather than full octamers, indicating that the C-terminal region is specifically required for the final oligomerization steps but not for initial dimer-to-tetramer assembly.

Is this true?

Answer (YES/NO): NO